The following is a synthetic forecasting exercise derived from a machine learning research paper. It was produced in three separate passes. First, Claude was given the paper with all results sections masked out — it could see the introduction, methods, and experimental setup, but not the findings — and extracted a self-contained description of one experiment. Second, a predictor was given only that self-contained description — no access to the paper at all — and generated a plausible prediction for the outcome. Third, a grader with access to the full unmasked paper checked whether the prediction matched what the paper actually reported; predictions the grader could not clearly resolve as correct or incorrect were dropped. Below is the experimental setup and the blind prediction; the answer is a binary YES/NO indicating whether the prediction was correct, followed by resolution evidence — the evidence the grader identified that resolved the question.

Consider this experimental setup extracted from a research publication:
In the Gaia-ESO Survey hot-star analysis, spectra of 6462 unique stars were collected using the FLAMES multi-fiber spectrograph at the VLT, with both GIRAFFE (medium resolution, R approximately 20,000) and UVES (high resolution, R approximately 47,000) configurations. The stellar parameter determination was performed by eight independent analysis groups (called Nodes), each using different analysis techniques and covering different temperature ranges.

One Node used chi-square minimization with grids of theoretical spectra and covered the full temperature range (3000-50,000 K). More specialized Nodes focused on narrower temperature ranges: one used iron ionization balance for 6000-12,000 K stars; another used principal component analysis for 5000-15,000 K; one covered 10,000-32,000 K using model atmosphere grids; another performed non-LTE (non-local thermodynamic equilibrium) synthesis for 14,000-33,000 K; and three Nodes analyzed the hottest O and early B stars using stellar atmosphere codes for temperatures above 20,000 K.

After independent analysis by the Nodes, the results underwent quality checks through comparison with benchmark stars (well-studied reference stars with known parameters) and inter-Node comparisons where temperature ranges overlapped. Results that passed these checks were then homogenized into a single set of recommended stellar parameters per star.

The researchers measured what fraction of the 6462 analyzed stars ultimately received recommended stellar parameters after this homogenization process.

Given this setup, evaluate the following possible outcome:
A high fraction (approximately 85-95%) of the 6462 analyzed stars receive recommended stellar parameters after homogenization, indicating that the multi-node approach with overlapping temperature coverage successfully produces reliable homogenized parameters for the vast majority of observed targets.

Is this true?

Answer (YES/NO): YES